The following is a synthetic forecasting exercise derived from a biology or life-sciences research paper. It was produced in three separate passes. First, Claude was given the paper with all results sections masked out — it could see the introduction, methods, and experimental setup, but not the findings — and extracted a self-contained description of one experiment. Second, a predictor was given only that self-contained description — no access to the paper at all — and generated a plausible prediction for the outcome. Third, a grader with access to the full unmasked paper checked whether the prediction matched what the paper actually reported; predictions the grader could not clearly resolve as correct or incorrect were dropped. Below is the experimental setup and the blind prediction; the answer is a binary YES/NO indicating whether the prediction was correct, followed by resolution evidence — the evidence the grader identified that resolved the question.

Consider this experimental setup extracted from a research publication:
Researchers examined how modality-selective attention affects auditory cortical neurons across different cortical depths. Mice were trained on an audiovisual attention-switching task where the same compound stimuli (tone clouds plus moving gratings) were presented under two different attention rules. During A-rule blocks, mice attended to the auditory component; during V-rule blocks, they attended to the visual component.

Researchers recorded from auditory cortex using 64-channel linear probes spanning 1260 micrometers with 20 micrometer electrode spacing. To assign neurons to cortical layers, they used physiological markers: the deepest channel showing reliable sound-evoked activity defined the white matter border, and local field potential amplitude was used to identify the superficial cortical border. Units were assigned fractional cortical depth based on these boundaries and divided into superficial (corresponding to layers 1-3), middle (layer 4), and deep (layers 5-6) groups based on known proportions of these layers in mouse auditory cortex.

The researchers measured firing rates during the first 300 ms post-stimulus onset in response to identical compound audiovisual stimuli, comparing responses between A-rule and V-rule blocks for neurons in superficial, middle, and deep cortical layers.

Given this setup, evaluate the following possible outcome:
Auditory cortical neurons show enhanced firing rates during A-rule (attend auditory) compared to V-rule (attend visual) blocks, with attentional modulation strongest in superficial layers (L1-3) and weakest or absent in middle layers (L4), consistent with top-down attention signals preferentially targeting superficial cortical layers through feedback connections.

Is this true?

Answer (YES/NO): NO